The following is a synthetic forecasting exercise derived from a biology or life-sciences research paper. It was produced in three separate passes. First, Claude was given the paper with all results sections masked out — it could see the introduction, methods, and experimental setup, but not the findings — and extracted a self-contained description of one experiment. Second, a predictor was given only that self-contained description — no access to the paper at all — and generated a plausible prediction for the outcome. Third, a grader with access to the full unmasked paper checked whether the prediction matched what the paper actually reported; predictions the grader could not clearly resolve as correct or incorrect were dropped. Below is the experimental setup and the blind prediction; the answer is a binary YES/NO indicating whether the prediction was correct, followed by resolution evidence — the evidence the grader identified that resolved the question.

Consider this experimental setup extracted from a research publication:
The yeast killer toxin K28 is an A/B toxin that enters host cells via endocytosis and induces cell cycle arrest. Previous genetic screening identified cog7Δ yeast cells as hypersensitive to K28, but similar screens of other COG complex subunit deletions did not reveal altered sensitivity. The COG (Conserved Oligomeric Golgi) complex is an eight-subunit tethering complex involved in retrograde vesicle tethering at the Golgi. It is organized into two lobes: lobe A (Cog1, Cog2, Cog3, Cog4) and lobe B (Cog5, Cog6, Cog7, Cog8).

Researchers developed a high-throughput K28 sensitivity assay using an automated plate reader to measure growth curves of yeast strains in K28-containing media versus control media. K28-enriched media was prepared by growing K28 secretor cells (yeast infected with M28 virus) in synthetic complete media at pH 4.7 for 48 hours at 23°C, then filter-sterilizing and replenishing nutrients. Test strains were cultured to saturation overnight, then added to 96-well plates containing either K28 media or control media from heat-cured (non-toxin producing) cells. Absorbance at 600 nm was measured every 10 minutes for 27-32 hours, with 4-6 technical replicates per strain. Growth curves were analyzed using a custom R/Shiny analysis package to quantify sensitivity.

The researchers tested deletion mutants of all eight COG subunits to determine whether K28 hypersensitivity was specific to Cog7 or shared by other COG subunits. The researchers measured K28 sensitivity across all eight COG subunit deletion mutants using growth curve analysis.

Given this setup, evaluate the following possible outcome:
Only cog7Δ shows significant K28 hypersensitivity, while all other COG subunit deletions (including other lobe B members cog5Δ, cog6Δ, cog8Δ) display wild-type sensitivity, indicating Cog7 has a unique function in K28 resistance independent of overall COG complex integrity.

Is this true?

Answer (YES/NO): NO